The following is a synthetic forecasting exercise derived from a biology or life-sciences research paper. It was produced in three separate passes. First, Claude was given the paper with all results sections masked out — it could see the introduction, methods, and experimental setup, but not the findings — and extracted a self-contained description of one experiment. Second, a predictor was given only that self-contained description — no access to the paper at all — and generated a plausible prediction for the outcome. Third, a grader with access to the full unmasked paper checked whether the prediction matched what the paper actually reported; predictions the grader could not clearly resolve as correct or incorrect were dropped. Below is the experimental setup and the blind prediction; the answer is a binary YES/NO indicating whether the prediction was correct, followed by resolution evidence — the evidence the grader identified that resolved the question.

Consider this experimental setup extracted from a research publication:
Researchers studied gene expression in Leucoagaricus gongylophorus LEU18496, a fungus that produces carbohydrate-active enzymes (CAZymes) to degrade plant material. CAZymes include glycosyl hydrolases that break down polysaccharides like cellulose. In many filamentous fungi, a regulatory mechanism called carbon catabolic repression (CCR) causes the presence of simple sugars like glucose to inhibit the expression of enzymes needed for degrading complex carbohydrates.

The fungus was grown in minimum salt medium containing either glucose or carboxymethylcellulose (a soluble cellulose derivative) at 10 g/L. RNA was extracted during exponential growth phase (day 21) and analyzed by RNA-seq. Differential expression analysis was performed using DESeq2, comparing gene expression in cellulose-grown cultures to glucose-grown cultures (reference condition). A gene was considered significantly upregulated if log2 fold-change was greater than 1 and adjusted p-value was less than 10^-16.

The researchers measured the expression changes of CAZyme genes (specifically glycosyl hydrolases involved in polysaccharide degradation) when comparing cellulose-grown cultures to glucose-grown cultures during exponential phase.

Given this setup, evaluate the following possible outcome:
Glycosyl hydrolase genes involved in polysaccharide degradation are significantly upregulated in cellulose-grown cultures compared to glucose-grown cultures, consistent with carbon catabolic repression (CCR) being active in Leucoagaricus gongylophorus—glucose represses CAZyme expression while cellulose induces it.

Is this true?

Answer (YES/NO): YES